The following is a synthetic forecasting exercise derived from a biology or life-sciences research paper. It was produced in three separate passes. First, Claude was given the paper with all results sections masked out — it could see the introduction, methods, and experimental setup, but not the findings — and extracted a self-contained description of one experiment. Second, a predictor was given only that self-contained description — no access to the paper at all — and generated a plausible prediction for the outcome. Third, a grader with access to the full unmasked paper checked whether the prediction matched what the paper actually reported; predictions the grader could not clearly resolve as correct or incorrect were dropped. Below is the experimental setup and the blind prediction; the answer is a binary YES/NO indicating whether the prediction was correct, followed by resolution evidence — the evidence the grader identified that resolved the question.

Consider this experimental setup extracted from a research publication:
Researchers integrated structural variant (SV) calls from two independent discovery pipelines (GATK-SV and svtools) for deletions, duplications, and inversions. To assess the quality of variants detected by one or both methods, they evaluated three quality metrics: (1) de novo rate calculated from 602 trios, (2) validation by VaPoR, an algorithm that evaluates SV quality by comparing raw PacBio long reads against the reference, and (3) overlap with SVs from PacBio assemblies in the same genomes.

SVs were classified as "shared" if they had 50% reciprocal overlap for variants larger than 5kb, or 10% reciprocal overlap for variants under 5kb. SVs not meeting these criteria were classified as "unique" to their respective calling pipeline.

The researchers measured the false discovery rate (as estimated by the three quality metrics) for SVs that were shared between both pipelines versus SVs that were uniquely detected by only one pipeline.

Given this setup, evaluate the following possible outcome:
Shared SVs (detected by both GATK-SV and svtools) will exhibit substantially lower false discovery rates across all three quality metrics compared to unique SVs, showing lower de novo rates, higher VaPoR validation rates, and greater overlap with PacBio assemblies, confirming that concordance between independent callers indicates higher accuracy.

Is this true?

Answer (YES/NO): YES